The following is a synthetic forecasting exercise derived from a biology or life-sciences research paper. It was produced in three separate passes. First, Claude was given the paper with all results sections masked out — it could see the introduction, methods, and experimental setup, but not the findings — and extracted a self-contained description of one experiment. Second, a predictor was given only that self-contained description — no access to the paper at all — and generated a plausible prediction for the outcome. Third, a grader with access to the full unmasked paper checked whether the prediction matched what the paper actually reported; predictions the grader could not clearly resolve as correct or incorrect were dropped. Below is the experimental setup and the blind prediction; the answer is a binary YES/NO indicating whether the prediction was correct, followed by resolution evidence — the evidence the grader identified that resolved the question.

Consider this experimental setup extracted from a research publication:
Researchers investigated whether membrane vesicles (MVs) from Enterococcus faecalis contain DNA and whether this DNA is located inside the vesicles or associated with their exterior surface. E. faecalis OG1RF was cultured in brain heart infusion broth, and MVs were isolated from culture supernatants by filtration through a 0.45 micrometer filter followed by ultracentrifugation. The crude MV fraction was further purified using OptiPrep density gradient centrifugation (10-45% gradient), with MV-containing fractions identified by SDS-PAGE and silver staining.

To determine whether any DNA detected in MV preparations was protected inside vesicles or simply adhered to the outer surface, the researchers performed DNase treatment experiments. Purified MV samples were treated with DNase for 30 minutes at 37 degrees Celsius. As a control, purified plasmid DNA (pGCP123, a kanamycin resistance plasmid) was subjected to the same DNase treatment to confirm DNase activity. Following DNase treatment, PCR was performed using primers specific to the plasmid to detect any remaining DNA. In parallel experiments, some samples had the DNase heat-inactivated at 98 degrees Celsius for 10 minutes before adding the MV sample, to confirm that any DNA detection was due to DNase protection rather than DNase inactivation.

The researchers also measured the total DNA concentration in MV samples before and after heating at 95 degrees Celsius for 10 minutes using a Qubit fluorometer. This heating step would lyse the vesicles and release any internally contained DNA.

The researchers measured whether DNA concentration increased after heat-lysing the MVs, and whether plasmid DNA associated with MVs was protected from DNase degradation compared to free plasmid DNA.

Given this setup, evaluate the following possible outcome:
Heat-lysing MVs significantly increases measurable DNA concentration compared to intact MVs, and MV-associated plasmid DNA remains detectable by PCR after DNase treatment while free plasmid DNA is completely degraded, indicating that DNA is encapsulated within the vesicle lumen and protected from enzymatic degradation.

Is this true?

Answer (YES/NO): NO